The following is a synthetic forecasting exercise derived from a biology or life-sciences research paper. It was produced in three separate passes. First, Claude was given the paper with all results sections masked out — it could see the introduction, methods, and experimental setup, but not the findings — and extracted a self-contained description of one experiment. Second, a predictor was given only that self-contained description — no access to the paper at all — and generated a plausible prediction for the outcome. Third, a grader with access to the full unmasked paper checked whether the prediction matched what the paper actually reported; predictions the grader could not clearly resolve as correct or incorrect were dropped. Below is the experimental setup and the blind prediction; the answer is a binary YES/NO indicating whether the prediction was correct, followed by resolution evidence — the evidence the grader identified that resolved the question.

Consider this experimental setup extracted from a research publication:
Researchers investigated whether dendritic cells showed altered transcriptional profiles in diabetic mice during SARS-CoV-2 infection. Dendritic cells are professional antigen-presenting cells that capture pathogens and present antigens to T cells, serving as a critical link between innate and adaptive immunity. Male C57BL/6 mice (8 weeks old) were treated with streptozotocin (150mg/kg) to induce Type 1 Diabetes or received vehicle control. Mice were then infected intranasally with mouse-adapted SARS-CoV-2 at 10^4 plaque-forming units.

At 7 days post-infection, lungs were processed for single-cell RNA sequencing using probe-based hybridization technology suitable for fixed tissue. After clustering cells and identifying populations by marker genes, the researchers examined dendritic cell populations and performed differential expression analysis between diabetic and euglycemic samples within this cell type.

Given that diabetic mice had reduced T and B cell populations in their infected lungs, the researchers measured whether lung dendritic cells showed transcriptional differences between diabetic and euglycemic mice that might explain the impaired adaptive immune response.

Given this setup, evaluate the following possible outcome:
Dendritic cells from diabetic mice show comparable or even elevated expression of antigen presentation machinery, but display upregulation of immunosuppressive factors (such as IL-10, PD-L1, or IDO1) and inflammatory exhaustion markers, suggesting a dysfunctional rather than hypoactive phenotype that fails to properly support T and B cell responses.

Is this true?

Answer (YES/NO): NO